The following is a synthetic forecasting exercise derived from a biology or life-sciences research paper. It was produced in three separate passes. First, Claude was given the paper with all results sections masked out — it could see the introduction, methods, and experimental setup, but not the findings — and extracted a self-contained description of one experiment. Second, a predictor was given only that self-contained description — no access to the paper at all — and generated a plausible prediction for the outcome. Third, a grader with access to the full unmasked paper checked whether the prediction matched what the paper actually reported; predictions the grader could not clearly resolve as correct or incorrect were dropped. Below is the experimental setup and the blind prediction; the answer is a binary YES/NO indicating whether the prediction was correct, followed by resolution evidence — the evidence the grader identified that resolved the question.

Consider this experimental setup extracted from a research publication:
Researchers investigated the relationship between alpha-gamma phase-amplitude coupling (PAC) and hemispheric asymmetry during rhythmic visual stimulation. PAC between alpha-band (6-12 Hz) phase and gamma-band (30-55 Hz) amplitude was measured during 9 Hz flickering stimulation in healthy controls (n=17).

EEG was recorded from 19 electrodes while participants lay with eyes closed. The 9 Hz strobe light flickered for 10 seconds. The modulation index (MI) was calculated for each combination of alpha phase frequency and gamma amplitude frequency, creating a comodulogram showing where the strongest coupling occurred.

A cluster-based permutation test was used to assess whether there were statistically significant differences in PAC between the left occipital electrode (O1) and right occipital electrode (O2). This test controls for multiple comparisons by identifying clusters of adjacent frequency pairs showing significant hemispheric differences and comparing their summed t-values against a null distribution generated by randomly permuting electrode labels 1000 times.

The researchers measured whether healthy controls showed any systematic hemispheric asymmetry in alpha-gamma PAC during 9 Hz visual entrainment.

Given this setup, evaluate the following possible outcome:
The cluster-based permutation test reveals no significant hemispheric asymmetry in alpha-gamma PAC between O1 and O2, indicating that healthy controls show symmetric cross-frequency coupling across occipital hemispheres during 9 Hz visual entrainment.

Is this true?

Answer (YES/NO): YES